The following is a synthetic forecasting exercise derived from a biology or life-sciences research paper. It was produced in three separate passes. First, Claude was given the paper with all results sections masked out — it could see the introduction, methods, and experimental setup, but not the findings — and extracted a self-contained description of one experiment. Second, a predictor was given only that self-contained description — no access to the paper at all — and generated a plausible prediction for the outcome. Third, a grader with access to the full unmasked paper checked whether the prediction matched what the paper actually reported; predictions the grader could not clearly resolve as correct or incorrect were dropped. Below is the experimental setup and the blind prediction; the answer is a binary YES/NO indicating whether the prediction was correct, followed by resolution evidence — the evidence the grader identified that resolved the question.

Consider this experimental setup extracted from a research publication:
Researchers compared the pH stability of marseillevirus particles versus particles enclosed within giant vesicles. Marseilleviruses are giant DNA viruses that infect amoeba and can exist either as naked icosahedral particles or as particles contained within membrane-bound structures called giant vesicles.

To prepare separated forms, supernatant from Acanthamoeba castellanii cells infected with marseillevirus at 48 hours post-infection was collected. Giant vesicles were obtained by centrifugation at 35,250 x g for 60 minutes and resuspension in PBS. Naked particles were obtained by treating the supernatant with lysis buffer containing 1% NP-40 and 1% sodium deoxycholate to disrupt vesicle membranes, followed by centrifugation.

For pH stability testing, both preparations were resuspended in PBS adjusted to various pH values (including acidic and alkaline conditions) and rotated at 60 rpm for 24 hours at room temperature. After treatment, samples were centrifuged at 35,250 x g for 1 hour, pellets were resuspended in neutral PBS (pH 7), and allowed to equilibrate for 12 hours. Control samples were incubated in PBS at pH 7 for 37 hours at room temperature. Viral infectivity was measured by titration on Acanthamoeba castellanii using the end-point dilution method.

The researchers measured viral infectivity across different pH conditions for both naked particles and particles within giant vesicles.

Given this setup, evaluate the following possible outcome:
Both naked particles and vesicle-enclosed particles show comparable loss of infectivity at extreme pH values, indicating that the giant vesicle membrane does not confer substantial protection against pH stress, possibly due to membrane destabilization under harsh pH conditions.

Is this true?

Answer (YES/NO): NO